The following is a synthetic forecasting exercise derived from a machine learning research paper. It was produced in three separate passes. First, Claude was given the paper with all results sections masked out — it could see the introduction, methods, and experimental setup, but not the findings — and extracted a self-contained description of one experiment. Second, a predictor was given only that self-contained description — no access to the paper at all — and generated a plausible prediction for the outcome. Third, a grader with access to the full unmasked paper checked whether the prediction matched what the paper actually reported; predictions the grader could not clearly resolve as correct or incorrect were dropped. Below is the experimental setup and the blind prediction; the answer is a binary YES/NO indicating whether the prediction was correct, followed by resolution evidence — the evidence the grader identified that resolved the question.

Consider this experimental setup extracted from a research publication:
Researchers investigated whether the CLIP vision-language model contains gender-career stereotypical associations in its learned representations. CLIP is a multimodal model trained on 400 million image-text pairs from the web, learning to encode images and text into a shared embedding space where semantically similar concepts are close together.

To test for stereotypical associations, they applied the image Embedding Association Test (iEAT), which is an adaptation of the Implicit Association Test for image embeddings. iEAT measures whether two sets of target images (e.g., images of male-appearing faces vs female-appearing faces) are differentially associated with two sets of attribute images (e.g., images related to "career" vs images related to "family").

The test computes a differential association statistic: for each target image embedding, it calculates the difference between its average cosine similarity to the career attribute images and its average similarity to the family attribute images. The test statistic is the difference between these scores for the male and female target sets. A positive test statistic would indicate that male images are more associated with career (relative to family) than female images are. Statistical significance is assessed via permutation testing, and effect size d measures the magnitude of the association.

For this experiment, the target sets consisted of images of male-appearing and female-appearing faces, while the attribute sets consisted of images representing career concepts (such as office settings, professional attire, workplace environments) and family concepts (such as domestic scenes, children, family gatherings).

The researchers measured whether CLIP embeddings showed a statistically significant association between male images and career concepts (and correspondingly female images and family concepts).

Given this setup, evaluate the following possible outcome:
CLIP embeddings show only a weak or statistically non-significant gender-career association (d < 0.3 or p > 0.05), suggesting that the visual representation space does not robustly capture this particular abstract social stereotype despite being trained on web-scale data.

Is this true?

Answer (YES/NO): NO